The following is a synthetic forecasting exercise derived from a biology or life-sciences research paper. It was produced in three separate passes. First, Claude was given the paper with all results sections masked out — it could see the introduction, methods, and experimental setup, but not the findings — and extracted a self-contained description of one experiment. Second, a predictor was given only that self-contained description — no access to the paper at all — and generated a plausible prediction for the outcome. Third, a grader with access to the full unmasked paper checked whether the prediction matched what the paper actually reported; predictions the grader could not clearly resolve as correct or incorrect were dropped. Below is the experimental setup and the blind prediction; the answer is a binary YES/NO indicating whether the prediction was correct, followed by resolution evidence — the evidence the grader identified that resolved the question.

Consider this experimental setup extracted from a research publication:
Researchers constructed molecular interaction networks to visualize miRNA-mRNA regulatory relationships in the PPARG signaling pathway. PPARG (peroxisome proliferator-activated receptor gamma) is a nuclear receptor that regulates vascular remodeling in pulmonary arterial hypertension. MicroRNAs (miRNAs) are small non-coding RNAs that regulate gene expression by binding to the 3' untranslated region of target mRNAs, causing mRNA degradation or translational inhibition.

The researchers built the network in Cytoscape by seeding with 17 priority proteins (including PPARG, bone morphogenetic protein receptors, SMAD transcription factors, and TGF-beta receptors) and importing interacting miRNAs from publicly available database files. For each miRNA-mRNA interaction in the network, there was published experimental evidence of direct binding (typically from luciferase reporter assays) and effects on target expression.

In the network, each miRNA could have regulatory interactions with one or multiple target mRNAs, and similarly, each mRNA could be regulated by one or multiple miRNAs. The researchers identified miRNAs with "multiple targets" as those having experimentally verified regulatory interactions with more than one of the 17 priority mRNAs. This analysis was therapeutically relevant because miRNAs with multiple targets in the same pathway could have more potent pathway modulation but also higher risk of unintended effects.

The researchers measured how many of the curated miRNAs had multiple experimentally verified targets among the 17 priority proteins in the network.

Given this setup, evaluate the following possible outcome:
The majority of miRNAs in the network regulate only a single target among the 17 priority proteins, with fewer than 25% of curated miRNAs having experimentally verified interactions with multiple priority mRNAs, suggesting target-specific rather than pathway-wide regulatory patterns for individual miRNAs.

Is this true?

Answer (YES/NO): NO